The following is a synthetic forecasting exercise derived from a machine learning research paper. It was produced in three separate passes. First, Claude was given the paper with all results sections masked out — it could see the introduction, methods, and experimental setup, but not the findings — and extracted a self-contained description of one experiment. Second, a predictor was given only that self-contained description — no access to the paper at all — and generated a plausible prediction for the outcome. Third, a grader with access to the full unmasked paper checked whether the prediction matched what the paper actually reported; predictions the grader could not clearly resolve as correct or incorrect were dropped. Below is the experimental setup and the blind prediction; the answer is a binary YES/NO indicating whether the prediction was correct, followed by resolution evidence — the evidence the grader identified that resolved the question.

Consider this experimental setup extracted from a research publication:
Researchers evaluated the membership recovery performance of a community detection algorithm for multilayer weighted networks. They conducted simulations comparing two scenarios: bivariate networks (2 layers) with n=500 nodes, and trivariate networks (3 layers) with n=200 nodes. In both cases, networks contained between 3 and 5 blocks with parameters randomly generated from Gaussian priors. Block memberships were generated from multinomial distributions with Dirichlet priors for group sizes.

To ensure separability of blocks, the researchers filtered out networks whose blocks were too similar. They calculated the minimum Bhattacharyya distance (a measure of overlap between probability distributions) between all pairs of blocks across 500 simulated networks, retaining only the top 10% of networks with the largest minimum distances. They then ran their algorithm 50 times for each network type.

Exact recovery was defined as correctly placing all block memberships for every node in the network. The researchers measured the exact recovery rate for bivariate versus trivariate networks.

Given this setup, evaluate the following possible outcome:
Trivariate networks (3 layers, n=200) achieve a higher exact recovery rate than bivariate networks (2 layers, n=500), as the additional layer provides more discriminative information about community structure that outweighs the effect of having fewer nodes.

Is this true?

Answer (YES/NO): NO